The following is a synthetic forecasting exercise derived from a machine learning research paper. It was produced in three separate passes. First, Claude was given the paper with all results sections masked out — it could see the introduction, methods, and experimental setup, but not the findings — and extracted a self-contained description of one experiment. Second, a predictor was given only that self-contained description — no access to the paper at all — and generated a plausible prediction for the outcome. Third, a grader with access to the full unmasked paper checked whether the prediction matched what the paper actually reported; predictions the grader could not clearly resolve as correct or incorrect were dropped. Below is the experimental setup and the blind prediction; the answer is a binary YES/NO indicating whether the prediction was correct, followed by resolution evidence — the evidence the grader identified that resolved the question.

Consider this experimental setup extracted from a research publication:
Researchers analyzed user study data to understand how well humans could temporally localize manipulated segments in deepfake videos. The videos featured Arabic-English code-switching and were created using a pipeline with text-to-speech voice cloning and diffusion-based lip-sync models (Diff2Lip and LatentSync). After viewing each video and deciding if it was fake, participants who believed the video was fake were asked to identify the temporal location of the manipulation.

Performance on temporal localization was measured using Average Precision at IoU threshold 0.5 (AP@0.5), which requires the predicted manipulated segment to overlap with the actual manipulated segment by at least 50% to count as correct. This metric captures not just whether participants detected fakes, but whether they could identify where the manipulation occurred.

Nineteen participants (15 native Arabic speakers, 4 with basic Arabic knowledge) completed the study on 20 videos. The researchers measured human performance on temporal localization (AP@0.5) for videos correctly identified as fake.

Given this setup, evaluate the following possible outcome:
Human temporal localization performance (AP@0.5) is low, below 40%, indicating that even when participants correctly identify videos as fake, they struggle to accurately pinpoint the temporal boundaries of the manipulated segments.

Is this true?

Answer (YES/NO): YES